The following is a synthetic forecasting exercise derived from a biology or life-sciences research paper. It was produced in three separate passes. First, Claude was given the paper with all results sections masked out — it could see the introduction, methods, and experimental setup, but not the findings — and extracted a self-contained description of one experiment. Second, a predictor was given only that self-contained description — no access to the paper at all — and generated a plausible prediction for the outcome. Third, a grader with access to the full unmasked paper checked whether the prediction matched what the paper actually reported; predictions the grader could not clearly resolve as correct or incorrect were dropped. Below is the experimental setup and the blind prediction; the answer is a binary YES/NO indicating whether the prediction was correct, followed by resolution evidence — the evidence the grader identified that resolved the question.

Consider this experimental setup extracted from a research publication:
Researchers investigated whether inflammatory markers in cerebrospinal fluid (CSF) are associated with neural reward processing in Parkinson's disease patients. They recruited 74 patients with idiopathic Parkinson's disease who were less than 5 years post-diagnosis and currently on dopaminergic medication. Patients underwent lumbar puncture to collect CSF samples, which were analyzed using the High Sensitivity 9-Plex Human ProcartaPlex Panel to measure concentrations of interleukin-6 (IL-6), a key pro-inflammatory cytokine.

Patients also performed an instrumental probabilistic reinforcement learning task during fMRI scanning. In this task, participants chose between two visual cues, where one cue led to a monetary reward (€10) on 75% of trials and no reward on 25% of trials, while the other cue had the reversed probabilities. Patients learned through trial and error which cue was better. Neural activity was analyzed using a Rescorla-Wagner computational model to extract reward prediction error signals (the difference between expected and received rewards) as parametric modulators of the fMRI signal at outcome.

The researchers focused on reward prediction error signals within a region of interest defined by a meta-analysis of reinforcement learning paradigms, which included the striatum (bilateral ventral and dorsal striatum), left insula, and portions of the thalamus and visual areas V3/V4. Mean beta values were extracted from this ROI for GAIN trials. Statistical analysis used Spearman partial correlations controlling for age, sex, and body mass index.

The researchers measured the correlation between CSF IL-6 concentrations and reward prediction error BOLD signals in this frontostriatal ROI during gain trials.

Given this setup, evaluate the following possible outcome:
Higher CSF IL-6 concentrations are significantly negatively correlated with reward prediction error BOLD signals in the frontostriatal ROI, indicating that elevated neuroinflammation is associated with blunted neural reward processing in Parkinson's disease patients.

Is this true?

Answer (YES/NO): NO